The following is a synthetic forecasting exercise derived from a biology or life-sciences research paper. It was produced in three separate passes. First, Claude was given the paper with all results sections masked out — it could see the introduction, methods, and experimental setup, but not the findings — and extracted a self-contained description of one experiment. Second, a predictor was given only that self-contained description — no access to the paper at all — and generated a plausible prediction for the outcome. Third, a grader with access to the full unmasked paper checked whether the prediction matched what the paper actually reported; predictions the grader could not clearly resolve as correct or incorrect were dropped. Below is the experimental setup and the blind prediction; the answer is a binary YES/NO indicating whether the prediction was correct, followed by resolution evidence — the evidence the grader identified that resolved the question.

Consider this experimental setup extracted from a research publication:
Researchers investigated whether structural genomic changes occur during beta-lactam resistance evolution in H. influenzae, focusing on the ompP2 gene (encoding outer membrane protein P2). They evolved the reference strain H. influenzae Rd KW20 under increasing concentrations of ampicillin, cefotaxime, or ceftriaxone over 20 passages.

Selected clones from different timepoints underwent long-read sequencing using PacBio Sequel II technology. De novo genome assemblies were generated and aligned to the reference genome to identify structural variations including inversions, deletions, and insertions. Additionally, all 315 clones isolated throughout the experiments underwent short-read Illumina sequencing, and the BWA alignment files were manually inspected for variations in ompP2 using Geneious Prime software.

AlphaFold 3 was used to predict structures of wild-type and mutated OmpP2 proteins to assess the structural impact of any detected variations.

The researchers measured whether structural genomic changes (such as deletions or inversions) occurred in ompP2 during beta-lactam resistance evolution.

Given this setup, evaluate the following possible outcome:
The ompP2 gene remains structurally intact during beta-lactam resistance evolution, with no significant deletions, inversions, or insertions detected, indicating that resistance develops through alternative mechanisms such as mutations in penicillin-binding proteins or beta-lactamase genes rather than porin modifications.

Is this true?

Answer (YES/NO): NO